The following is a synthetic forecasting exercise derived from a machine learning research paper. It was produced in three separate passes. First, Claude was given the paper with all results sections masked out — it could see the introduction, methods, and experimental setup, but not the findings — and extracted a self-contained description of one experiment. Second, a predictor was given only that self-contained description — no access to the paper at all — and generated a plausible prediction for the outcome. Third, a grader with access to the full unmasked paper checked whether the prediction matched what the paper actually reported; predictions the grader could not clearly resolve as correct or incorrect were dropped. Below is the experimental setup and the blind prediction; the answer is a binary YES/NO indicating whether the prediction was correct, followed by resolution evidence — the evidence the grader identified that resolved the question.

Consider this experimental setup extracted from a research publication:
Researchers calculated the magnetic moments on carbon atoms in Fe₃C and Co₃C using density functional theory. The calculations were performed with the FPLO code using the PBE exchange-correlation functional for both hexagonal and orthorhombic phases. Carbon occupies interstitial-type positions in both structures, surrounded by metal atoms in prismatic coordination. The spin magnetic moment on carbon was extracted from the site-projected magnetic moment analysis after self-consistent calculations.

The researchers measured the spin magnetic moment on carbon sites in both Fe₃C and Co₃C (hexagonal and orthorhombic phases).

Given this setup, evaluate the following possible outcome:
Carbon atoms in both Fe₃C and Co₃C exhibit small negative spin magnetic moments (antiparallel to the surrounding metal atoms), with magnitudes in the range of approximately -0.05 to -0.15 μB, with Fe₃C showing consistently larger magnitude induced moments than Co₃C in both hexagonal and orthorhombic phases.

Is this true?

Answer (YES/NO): NO